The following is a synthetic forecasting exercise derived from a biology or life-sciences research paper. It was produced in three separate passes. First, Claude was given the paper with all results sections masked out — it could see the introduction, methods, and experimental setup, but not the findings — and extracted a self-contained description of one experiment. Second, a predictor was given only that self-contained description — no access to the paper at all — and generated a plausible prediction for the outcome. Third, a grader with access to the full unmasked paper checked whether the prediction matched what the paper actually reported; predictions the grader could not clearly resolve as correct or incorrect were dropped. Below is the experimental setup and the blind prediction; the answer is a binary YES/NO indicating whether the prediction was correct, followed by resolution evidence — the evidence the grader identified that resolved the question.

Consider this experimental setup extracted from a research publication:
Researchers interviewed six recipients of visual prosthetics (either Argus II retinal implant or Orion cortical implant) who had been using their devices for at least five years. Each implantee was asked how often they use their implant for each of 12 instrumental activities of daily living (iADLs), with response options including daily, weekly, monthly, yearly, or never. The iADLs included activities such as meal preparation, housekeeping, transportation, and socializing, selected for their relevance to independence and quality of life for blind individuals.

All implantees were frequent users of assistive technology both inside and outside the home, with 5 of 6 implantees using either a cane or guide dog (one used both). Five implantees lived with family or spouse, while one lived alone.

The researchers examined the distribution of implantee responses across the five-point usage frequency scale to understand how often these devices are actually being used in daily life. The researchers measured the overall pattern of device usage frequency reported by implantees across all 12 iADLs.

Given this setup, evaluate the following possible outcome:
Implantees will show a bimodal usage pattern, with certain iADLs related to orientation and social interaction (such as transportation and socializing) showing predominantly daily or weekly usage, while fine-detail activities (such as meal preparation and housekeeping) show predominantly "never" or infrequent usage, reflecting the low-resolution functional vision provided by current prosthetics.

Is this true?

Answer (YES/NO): NO